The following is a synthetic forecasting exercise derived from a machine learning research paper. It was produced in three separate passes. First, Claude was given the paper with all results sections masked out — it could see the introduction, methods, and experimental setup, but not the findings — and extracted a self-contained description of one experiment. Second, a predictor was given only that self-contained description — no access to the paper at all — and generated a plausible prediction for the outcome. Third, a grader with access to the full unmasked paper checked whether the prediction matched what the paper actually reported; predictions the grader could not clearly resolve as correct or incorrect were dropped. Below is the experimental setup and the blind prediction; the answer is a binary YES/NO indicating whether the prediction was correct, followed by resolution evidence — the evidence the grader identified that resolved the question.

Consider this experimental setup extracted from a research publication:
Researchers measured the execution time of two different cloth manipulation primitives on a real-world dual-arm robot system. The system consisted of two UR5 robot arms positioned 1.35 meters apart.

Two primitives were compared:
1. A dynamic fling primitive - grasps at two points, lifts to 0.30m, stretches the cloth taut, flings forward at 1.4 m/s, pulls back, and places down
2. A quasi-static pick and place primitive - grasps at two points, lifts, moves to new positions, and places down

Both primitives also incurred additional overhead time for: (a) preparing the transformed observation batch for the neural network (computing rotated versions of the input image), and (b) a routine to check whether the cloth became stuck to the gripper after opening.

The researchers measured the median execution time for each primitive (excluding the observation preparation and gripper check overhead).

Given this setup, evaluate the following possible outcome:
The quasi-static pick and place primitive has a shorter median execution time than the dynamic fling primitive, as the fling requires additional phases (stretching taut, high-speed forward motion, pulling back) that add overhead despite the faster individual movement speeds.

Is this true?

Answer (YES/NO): YES